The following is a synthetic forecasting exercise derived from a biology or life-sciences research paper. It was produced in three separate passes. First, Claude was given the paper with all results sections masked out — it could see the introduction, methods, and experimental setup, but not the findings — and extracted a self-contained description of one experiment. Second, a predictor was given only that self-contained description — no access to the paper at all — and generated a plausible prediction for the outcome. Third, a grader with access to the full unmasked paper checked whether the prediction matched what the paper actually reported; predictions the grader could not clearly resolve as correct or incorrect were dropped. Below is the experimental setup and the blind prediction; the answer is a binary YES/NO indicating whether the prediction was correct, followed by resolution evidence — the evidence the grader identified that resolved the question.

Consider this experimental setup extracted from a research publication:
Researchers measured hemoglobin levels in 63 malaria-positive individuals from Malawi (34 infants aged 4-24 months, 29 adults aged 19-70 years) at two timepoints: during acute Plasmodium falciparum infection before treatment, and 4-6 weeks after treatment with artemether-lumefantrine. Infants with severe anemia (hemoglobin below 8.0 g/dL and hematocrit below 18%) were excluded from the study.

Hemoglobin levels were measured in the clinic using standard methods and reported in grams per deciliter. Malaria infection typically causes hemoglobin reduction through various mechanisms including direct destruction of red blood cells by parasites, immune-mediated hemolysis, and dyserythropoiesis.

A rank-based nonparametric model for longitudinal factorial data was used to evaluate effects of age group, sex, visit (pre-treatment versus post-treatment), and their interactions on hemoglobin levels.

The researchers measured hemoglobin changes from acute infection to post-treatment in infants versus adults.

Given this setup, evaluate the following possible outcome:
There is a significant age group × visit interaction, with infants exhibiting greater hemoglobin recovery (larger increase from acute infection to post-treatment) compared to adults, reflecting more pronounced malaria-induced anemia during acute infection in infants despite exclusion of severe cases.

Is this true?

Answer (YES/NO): NO